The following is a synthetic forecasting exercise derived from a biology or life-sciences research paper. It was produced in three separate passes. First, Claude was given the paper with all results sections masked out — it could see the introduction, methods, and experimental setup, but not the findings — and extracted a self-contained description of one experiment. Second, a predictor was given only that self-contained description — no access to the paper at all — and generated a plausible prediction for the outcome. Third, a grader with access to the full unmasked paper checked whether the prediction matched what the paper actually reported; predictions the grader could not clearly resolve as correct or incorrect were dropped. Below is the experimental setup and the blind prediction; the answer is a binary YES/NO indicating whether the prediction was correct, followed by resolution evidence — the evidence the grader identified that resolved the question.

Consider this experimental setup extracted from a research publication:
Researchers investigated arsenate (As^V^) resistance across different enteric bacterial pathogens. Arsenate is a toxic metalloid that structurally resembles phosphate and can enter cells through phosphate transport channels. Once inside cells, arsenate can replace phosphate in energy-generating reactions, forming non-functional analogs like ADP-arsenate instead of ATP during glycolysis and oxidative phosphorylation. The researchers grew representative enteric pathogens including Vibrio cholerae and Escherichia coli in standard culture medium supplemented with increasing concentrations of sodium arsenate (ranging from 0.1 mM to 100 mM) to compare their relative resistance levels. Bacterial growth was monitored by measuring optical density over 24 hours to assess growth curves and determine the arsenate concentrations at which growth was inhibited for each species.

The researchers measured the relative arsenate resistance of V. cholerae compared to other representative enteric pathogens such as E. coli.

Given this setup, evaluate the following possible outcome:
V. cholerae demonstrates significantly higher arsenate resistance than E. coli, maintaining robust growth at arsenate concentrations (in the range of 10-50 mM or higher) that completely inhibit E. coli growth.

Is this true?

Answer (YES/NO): YES